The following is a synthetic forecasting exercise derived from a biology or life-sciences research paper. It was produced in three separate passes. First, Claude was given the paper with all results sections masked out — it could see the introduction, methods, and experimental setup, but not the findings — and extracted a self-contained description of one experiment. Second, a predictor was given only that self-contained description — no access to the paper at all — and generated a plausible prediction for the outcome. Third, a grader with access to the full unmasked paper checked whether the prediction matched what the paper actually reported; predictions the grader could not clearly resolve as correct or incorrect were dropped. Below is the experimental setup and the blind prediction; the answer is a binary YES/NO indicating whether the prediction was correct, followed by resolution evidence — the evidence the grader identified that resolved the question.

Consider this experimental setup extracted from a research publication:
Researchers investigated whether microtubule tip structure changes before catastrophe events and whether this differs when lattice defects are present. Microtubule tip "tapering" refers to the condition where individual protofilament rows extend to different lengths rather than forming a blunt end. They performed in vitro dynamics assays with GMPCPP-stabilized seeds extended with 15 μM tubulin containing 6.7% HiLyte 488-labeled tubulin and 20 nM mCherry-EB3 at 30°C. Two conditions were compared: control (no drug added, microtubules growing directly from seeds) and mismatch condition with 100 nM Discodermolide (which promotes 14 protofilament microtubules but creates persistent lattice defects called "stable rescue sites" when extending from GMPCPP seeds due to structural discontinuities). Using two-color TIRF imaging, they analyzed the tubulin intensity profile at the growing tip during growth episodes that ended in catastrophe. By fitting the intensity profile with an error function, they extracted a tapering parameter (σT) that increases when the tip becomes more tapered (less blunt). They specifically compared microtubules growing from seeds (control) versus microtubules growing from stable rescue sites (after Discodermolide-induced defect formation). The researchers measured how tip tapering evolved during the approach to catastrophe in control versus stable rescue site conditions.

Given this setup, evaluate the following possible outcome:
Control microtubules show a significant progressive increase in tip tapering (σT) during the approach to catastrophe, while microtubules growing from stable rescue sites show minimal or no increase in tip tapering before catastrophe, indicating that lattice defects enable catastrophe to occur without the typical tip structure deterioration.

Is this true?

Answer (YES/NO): NO